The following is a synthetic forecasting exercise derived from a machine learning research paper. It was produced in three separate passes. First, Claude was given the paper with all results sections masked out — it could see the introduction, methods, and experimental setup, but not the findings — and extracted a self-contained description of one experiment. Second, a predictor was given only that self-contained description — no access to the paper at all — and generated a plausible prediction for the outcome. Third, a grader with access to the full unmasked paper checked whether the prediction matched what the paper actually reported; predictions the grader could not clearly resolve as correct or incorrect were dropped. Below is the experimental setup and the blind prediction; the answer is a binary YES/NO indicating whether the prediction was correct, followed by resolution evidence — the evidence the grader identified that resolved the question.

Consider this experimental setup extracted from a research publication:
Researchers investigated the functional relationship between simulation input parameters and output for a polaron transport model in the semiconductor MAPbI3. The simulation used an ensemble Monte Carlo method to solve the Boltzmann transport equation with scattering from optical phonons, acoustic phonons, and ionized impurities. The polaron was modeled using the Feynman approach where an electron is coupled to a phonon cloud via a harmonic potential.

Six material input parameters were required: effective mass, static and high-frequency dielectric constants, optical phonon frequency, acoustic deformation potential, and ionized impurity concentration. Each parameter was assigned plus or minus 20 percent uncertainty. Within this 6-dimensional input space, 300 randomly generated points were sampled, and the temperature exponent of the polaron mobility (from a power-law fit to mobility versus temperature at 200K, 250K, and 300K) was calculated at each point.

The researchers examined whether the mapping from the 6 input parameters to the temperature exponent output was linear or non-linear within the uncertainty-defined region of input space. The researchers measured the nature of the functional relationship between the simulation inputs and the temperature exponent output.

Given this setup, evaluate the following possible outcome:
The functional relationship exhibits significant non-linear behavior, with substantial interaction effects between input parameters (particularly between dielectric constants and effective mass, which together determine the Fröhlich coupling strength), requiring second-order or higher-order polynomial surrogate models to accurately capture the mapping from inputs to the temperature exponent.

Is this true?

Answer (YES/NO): NO